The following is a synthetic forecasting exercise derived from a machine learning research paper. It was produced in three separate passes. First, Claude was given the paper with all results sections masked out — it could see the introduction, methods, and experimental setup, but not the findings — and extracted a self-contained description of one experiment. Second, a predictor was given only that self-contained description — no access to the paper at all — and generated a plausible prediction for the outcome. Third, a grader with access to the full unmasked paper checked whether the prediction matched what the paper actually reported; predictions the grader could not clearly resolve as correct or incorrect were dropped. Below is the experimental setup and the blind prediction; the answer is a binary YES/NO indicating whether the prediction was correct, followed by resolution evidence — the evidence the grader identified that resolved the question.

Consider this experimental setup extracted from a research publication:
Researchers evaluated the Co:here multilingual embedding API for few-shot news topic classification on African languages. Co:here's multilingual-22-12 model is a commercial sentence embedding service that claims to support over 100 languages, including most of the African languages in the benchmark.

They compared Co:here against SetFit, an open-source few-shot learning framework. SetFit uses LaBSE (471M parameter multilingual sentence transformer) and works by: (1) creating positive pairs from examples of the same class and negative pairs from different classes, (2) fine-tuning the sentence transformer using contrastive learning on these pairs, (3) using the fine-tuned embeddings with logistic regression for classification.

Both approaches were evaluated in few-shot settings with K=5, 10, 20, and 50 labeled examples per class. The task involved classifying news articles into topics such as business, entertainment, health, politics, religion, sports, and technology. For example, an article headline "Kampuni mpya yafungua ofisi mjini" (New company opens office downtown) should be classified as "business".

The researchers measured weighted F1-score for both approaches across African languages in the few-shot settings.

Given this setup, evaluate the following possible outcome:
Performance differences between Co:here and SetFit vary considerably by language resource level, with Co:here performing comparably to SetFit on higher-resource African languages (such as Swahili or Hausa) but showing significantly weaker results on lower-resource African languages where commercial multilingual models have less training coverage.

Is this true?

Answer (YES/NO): NO